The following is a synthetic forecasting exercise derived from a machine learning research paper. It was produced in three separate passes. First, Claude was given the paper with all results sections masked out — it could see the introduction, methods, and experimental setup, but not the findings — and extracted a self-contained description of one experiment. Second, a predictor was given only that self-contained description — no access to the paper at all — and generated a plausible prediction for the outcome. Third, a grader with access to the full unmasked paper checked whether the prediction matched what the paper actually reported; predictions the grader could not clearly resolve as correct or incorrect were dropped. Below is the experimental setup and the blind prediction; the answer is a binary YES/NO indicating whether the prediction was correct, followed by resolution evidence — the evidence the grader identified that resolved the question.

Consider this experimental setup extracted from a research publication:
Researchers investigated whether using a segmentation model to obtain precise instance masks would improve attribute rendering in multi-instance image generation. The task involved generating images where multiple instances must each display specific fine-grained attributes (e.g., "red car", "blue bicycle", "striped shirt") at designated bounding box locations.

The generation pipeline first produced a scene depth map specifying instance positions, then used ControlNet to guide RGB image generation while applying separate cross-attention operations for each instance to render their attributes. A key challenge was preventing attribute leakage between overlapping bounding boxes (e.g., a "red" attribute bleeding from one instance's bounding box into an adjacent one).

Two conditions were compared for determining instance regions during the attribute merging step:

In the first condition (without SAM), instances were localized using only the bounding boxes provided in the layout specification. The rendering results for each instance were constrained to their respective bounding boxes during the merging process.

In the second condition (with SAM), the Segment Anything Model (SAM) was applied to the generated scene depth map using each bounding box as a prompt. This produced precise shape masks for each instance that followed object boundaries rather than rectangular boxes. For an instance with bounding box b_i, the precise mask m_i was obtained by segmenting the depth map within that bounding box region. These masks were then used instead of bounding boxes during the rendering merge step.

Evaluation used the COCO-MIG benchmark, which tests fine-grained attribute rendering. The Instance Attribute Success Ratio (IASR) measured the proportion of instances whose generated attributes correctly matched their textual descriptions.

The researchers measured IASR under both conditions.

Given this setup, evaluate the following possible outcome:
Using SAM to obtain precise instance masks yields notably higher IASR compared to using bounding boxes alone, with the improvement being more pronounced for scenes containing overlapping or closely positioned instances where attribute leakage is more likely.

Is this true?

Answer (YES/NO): NO